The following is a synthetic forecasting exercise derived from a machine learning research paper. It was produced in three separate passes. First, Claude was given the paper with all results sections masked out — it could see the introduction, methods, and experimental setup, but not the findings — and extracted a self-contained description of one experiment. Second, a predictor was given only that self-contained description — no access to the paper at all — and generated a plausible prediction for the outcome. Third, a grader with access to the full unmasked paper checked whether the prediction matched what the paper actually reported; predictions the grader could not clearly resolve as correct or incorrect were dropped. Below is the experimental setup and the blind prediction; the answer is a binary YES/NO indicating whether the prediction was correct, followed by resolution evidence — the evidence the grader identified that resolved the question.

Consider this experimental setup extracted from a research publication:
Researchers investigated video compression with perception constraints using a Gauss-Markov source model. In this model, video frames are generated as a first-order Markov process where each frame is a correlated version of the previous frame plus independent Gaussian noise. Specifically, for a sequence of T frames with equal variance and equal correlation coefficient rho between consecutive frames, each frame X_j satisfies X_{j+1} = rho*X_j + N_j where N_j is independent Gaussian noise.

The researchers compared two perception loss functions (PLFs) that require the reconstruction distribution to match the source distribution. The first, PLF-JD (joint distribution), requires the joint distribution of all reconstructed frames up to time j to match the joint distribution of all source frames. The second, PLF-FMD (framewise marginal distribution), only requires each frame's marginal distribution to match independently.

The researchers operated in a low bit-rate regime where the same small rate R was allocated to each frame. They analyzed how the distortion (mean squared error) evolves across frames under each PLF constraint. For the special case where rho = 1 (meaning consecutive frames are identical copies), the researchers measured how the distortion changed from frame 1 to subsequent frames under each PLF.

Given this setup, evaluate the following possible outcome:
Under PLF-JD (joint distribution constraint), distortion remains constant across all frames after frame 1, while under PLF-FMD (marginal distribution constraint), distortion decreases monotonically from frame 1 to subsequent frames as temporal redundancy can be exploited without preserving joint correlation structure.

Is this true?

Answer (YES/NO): YES